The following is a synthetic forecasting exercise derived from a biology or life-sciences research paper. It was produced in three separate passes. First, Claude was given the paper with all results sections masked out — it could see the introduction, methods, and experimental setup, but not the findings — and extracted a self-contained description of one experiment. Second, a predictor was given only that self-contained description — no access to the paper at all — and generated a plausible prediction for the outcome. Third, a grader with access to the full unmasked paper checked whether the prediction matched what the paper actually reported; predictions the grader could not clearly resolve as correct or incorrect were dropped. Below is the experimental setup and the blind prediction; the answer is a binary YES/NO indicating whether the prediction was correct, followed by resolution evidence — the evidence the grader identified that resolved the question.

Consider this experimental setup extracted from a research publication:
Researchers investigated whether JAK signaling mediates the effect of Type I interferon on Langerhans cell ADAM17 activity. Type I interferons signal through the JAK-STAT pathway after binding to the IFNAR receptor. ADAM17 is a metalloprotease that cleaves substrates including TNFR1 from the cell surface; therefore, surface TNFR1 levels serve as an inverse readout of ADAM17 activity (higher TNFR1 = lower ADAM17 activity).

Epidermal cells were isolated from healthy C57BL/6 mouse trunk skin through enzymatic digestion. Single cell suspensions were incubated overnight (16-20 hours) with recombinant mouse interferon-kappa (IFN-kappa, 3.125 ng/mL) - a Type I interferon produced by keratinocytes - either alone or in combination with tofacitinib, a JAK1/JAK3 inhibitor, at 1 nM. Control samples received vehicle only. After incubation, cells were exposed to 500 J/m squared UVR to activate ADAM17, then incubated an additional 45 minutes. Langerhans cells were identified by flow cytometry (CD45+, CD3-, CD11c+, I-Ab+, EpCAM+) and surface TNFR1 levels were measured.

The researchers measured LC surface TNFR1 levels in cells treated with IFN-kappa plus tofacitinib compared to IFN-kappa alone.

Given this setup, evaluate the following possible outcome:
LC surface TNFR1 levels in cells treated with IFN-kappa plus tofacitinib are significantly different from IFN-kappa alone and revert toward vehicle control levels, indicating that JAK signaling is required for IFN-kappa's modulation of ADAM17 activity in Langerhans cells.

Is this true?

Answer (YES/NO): YES